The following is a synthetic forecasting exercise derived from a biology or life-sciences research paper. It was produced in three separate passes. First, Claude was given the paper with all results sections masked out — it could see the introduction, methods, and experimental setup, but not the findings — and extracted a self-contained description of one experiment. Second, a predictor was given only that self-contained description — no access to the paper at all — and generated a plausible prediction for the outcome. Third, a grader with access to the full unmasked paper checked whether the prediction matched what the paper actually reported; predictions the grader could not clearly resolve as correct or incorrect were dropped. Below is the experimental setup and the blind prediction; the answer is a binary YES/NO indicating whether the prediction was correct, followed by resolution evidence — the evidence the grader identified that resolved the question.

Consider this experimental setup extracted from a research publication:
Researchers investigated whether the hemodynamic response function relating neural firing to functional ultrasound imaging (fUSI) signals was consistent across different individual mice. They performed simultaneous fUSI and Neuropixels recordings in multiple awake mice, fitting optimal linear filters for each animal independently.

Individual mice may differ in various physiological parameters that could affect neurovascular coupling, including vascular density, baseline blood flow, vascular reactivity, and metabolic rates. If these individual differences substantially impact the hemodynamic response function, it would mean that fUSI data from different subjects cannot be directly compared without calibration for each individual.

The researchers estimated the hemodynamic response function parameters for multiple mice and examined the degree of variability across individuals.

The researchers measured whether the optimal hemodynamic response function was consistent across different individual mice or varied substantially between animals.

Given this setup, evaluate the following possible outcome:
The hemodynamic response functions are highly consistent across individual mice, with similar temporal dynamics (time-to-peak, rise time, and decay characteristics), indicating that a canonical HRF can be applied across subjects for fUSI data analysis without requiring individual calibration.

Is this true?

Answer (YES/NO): YES